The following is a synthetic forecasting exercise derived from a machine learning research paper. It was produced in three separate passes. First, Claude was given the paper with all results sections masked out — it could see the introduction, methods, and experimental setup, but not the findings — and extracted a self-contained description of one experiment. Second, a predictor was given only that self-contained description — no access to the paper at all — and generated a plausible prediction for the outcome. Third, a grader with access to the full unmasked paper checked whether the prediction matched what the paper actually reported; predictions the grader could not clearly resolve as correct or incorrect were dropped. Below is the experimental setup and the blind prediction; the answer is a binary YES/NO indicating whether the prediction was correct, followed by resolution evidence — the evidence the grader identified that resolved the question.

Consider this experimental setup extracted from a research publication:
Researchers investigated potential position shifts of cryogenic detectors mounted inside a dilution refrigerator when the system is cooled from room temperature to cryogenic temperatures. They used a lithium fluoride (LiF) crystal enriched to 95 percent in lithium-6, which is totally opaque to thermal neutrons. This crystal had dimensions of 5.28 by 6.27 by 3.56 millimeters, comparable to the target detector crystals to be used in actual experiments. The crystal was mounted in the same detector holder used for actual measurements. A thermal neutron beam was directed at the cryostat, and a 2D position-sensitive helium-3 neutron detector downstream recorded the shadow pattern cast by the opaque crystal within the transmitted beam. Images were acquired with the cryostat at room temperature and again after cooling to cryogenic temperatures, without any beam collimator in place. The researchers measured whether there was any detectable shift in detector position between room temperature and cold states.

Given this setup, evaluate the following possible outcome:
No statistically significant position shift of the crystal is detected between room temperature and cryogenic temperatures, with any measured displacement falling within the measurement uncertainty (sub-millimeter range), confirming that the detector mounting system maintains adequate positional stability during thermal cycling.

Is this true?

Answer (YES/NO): YES